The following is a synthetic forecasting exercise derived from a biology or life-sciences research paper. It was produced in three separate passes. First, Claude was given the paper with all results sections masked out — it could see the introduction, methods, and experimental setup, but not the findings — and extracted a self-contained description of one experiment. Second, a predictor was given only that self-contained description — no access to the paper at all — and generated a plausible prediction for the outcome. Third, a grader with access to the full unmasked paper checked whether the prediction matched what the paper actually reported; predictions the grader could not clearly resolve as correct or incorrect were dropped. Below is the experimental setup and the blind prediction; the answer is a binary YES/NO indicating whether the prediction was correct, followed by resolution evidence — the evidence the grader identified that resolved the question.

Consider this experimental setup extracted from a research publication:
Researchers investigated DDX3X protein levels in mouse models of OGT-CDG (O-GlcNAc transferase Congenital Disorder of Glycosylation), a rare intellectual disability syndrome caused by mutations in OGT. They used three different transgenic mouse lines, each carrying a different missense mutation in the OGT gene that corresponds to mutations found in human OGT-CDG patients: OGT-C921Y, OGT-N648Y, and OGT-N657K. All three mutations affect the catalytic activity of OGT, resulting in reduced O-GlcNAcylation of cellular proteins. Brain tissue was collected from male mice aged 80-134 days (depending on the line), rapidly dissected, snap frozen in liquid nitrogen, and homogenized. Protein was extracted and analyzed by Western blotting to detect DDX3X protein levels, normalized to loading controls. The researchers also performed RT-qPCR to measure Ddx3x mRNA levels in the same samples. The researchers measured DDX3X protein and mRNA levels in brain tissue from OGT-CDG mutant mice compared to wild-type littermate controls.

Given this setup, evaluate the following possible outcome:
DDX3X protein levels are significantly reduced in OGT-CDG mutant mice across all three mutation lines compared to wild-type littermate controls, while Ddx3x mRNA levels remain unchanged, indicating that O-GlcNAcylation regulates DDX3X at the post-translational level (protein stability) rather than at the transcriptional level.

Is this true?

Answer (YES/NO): NO